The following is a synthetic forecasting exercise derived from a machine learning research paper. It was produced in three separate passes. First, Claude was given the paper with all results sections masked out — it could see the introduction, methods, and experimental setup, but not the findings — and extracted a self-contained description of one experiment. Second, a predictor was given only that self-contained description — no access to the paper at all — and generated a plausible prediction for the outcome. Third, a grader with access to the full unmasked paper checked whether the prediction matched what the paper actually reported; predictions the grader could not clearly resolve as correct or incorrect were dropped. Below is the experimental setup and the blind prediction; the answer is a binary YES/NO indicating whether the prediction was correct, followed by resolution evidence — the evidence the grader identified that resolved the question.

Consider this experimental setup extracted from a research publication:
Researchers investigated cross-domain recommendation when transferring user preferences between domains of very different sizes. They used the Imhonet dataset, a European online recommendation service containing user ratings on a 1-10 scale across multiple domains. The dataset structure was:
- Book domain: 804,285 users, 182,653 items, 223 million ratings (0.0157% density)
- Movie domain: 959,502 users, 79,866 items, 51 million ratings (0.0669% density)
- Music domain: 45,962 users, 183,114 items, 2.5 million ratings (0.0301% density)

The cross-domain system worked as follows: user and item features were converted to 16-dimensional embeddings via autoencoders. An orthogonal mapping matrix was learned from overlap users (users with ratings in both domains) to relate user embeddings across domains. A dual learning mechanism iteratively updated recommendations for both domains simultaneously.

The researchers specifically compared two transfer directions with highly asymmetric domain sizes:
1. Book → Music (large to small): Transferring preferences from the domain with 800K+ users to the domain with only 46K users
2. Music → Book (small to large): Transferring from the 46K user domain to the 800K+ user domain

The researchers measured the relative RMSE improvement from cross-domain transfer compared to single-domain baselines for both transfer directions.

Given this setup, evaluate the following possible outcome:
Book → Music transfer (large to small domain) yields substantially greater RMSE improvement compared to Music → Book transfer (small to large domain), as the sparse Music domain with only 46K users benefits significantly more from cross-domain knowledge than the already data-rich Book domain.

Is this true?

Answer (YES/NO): YES